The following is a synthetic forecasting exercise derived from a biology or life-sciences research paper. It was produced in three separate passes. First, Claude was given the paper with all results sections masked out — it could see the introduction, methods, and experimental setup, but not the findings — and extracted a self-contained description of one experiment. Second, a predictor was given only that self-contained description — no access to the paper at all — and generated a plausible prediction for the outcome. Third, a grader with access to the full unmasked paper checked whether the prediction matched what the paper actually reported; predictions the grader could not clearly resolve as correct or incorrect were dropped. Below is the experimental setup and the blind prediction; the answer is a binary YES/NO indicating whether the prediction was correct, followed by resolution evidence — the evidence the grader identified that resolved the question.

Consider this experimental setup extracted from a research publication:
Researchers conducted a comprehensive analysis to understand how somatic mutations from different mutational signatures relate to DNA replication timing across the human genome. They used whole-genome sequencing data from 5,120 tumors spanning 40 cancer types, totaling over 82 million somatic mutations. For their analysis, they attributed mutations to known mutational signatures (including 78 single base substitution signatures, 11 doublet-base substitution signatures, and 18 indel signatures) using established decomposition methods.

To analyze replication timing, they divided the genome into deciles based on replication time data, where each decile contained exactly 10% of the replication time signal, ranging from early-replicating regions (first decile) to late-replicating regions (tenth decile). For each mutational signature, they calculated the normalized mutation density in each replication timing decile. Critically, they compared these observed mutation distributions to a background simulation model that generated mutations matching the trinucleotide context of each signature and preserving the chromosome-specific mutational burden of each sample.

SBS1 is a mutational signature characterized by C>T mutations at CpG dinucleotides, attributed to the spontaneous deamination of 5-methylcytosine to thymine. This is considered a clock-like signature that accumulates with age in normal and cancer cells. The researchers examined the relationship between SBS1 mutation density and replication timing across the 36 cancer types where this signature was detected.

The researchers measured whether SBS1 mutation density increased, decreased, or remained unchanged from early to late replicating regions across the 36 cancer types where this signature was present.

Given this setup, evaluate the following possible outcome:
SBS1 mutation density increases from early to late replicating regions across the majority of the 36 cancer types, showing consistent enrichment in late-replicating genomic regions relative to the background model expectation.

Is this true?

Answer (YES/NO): YES